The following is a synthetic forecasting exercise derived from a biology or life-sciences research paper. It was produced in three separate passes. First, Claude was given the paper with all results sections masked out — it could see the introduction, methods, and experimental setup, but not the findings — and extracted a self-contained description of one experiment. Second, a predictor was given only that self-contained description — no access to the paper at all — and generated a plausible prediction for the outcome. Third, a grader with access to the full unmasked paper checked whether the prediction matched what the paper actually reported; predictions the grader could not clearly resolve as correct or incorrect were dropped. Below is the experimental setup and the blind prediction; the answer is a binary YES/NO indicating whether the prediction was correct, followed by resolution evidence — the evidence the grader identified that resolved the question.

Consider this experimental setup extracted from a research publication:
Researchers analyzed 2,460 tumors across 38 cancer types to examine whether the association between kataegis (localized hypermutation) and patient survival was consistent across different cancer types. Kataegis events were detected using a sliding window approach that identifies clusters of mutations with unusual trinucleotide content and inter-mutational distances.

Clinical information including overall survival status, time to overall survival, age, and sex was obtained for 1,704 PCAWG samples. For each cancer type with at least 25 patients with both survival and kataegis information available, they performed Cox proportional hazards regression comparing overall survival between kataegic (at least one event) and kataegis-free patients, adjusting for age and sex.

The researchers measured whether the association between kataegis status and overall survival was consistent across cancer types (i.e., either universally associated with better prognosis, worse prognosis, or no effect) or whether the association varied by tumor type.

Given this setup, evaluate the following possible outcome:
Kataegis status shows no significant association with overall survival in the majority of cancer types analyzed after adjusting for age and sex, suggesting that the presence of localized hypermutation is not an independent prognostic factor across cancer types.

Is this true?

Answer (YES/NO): NO